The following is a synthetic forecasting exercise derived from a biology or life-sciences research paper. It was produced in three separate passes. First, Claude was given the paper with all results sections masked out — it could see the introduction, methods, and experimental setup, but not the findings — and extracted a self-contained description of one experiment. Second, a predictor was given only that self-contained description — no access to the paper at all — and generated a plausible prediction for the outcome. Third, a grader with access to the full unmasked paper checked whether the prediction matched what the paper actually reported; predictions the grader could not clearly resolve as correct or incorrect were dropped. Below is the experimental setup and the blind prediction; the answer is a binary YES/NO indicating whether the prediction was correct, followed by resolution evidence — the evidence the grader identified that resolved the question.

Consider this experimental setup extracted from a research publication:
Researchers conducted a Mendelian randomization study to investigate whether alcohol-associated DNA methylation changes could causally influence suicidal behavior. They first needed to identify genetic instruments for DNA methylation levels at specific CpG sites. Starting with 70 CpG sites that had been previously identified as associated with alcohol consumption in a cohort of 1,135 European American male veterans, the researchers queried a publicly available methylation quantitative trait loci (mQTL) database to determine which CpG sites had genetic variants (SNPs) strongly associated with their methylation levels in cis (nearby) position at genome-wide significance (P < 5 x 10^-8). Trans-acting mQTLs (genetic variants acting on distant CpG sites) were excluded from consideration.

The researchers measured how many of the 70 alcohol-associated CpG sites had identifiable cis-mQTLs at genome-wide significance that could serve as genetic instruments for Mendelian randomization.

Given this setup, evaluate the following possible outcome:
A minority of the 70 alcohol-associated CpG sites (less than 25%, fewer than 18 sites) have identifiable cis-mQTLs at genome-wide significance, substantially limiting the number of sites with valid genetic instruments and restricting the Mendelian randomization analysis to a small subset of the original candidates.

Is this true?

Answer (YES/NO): YES